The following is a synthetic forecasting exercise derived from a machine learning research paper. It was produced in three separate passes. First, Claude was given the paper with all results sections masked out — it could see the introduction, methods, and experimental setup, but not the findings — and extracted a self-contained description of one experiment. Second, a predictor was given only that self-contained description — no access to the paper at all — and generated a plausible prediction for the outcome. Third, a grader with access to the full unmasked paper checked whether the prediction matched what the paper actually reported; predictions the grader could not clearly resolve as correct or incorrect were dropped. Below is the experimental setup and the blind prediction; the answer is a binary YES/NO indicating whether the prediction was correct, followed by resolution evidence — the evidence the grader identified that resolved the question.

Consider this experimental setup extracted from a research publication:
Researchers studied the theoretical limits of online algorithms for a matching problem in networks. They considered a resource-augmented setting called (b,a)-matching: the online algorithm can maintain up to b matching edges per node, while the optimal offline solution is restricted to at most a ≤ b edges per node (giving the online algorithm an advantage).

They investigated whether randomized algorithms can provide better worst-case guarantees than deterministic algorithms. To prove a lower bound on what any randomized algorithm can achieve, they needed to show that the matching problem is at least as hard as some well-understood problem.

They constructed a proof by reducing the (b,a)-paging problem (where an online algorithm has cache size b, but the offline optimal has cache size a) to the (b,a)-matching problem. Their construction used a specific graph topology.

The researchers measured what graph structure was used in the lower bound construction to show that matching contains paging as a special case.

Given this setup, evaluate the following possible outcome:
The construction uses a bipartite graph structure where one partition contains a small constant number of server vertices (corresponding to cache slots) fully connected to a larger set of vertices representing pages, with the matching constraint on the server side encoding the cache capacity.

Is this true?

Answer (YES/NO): NO